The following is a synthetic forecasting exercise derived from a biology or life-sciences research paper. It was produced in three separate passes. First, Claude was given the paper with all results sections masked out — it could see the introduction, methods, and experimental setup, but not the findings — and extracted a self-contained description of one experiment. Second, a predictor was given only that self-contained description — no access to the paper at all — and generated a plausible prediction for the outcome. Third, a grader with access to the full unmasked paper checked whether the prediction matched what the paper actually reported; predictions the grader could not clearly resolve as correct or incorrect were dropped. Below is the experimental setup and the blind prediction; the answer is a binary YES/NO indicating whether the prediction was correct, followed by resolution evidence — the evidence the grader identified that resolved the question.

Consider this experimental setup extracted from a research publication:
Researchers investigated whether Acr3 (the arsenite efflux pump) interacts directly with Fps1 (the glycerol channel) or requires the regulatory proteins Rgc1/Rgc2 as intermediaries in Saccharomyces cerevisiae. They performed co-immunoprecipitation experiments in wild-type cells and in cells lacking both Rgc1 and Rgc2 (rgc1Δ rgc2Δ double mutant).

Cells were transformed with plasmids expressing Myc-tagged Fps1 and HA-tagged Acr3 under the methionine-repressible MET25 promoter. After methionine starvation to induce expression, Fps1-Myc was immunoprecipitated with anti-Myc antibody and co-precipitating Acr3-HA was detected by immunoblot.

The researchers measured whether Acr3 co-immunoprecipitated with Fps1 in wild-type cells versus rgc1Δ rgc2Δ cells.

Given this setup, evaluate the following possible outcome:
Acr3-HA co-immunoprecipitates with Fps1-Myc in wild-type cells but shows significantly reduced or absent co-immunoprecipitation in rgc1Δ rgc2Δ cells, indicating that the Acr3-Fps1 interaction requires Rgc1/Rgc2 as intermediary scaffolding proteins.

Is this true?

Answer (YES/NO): NO